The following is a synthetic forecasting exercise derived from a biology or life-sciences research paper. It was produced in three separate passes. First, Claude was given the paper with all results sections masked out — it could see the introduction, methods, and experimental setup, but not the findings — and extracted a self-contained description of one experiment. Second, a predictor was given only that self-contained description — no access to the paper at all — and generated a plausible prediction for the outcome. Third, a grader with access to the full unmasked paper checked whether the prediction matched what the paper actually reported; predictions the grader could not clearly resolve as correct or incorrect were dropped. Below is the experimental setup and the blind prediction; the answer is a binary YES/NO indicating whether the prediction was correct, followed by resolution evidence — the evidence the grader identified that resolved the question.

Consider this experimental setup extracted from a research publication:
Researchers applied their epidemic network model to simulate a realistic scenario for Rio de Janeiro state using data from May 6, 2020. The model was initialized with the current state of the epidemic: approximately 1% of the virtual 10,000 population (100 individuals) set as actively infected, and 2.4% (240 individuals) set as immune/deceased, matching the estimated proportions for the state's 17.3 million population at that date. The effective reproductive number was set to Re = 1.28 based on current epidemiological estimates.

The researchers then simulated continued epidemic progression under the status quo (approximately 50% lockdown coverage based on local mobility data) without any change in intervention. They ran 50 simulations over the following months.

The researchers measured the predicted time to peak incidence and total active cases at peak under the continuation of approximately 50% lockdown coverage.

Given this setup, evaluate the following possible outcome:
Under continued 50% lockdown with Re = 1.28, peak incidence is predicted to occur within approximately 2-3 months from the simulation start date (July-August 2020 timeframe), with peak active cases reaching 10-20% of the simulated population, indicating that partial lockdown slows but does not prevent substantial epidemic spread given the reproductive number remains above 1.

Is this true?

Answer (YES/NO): NO